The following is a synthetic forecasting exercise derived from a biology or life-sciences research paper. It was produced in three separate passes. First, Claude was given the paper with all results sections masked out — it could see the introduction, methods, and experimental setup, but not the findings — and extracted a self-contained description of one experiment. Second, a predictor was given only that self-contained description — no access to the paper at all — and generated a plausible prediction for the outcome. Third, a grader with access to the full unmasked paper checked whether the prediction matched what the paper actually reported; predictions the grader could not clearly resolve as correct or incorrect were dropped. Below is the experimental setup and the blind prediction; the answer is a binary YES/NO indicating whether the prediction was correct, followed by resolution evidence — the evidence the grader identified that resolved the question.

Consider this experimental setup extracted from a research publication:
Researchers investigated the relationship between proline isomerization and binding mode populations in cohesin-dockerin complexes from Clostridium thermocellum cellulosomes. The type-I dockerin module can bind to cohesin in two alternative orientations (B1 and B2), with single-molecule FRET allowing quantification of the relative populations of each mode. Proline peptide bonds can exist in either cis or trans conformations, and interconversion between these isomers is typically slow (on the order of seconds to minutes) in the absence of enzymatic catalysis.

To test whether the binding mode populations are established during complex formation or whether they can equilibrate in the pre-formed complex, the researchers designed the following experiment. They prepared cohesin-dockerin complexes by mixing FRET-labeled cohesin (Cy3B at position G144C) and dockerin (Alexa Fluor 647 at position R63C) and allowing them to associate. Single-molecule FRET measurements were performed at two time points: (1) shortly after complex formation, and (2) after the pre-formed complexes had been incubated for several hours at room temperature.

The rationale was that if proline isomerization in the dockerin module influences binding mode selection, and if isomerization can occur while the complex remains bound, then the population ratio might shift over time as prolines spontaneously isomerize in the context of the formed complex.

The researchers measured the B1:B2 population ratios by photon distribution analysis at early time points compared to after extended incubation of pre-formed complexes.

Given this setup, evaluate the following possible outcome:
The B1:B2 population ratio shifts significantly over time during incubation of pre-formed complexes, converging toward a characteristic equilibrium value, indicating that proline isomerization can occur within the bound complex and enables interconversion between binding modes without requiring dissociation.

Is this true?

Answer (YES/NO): NO